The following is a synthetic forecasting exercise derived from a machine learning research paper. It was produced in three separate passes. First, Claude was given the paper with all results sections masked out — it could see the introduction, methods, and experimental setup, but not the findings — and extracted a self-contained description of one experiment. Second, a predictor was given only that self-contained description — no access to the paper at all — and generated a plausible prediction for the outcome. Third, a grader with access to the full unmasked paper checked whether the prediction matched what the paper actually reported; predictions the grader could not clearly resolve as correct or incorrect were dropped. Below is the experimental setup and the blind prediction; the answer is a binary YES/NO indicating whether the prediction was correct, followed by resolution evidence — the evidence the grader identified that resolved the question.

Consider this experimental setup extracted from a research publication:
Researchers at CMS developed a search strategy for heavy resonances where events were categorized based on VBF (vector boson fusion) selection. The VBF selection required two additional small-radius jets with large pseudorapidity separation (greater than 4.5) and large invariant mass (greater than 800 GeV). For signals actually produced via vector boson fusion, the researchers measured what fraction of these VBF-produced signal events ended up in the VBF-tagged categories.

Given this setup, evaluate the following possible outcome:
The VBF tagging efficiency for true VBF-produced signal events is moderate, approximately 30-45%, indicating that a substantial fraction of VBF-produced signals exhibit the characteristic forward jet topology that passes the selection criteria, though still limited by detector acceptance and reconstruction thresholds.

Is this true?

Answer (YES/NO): NO